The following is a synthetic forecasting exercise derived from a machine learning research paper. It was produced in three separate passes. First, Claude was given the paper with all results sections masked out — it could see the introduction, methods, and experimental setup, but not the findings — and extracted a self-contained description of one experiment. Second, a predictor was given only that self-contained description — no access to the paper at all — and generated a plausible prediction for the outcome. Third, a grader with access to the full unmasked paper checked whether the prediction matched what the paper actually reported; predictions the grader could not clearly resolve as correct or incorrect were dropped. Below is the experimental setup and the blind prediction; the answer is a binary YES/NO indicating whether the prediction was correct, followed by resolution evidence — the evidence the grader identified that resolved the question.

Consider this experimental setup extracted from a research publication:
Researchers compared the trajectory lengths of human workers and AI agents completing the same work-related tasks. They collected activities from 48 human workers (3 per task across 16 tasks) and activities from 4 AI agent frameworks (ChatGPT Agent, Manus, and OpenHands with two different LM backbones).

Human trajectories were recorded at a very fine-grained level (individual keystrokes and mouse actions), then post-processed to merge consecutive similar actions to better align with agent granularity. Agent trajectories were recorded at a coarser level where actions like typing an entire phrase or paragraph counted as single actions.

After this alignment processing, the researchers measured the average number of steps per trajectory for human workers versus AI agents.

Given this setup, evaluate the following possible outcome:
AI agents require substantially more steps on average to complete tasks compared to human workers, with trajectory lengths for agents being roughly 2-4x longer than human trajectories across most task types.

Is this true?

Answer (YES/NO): NO